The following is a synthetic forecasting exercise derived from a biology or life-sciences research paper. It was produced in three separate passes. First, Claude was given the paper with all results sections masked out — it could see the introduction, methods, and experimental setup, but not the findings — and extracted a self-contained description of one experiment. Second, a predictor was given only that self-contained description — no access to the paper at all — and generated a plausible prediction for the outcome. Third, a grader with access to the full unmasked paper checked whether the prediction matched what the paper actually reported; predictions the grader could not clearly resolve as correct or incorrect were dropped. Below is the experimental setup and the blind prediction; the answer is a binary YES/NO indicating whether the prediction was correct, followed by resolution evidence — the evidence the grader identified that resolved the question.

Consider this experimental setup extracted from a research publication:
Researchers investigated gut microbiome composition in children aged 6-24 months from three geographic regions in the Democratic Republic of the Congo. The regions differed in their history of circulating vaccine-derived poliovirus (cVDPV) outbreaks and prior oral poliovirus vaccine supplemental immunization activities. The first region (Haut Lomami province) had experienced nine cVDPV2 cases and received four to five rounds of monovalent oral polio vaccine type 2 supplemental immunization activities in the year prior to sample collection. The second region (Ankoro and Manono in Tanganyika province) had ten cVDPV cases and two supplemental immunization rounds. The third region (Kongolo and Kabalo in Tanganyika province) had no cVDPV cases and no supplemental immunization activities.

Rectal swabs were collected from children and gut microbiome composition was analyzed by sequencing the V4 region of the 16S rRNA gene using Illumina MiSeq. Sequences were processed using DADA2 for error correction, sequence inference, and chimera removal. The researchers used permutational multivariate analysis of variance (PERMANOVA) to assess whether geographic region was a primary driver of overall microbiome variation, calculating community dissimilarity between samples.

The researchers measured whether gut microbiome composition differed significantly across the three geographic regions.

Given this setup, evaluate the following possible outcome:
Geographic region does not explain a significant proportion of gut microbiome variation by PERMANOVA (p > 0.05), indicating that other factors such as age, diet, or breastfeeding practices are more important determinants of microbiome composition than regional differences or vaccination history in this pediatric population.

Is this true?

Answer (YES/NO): NO